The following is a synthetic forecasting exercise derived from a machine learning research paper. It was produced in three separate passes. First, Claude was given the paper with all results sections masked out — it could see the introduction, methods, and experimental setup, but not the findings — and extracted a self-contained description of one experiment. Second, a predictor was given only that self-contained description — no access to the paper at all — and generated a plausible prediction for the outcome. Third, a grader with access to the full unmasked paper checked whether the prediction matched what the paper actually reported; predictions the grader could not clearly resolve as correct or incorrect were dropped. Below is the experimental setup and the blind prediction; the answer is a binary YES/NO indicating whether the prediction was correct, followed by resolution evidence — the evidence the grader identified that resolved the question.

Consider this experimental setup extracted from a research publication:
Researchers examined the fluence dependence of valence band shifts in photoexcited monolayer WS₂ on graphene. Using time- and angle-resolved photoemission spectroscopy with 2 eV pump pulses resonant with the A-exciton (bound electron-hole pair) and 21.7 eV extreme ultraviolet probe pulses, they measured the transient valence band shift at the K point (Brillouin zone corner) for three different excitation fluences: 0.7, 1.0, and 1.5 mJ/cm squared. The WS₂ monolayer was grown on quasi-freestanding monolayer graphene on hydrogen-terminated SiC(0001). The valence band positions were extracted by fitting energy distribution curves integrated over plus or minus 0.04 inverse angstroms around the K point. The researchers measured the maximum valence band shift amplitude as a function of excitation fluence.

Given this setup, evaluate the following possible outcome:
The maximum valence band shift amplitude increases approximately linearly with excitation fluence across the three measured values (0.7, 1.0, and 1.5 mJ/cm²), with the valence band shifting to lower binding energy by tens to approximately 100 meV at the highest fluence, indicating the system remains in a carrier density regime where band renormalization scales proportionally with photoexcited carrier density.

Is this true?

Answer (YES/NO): NO